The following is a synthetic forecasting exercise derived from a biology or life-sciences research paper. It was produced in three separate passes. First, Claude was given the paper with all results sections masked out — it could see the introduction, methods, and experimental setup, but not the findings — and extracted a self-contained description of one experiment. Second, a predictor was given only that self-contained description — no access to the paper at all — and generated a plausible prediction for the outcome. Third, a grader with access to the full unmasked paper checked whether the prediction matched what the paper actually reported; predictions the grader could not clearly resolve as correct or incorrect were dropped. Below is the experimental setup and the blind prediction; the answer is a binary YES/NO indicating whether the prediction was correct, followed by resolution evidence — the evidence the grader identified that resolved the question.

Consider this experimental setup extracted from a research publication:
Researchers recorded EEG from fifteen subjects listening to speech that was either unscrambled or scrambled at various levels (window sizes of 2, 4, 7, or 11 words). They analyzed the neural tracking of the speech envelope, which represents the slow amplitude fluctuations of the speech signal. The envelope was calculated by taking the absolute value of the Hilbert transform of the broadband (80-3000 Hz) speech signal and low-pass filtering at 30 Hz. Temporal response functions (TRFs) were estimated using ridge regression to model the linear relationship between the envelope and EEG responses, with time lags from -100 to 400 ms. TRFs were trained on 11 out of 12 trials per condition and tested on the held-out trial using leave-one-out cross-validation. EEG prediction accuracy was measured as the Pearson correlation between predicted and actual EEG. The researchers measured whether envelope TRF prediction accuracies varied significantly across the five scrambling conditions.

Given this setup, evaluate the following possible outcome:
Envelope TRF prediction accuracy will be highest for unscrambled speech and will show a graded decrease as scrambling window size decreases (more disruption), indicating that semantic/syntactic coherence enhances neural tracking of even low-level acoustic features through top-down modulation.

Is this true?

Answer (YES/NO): NO